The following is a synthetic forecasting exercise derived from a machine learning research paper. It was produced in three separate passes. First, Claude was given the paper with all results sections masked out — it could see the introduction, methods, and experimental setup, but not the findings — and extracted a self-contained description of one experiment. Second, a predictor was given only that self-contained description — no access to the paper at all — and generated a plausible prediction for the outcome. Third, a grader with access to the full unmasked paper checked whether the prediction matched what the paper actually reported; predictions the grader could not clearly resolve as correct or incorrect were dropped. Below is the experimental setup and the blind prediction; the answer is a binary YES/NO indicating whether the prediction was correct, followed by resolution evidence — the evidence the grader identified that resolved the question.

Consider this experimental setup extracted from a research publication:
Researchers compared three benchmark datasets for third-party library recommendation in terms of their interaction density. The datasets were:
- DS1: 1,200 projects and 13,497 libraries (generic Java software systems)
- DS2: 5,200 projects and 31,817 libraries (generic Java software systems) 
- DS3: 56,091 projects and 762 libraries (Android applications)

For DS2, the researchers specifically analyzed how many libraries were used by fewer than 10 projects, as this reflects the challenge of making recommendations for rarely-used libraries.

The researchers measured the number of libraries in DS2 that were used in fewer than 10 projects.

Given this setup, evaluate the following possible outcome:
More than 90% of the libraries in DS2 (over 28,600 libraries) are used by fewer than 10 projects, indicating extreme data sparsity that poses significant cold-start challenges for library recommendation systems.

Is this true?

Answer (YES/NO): YES